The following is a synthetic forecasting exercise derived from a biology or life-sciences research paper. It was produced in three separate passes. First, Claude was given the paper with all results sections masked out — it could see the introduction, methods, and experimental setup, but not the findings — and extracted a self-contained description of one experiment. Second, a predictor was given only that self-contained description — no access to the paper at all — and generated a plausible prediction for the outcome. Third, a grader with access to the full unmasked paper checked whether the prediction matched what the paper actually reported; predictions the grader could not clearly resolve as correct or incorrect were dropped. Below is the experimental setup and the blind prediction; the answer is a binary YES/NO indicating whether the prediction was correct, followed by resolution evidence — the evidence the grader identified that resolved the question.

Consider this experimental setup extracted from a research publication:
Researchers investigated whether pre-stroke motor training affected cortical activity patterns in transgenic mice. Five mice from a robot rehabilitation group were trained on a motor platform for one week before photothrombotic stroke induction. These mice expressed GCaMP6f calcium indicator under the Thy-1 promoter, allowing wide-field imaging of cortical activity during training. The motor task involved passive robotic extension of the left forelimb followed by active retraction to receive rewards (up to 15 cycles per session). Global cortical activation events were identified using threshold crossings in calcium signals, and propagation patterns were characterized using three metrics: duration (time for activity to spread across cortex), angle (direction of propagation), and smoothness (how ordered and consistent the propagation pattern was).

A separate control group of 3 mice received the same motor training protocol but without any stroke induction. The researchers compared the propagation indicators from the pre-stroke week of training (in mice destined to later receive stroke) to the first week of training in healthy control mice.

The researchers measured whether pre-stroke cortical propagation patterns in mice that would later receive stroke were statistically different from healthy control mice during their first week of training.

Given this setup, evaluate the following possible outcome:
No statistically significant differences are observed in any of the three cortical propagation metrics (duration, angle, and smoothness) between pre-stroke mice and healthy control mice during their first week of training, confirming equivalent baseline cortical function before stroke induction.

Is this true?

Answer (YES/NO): YES